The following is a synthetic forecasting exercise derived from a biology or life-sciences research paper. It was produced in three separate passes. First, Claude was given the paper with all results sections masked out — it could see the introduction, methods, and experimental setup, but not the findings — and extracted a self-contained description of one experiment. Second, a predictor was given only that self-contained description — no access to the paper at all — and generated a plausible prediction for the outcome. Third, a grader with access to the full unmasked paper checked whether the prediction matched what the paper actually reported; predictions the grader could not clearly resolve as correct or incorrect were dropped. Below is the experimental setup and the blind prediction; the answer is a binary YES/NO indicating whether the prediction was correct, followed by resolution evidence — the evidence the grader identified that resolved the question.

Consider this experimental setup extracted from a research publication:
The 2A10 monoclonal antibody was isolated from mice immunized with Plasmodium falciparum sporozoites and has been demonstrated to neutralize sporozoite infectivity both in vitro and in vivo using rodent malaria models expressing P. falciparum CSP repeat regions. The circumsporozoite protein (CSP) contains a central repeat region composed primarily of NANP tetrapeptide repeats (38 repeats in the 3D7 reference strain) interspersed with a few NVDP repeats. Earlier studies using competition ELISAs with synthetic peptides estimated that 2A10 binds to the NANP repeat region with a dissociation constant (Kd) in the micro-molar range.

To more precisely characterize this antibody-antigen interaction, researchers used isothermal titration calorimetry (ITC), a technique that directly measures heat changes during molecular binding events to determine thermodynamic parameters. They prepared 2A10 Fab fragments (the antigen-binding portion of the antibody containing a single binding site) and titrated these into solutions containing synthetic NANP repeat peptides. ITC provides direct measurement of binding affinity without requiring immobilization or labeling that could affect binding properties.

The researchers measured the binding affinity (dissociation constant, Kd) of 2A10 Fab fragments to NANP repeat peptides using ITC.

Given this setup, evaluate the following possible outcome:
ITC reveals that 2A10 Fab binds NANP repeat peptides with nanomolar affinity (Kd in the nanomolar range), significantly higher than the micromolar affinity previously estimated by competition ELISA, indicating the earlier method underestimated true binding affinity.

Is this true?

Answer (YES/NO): NO